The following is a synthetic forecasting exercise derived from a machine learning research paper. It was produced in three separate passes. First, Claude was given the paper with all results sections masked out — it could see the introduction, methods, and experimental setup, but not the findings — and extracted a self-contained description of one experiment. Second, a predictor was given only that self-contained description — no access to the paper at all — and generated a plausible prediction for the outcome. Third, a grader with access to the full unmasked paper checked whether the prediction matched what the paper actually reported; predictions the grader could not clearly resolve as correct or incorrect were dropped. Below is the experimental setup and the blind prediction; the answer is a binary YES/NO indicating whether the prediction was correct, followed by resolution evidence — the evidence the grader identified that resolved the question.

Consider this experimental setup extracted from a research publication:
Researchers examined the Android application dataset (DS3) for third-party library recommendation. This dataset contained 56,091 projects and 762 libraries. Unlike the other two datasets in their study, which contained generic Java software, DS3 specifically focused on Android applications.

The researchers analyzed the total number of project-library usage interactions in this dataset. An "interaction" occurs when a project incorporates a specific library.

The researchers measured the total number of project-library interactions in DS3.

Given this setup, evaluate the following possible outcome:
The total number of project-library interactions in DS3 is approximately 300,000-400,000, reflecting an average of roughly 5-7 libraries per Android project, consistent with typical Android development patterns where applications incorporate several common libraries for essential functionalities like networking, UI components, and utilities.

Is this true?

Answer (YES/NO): NO